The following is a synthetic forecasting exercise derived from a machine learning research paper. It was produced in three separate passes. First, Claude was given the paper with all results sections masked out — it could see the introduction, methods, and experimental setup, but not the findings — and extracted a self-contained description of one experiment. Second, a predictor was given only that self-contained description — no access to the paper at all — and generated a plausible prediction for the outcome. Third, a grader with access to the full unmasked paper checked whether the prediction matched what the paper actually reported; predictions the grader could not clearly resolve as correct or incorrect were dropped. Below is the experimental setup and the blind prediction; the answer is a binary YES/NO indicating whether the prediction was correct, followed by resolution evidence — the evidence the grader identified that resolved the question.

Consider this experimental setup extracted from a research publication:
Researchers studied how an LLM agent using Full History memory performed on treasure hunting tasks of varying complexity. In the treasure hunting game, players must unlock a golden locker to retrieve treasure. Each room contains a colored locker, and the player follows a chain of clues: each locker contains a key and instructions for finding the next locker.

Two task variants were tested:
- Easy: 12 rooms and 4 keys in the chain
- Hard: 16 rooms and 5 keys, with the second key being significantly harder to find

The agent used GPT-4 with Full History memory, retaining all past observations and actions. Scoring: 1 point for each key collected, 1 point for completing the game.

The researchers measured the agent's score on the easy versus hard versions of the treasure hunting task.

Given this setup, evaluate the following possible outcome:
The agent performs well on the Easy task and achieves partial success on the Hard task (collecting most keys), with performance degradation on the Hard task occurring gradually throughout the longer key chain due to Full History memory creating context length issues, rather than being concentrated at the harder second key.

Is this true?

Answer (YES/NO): NO